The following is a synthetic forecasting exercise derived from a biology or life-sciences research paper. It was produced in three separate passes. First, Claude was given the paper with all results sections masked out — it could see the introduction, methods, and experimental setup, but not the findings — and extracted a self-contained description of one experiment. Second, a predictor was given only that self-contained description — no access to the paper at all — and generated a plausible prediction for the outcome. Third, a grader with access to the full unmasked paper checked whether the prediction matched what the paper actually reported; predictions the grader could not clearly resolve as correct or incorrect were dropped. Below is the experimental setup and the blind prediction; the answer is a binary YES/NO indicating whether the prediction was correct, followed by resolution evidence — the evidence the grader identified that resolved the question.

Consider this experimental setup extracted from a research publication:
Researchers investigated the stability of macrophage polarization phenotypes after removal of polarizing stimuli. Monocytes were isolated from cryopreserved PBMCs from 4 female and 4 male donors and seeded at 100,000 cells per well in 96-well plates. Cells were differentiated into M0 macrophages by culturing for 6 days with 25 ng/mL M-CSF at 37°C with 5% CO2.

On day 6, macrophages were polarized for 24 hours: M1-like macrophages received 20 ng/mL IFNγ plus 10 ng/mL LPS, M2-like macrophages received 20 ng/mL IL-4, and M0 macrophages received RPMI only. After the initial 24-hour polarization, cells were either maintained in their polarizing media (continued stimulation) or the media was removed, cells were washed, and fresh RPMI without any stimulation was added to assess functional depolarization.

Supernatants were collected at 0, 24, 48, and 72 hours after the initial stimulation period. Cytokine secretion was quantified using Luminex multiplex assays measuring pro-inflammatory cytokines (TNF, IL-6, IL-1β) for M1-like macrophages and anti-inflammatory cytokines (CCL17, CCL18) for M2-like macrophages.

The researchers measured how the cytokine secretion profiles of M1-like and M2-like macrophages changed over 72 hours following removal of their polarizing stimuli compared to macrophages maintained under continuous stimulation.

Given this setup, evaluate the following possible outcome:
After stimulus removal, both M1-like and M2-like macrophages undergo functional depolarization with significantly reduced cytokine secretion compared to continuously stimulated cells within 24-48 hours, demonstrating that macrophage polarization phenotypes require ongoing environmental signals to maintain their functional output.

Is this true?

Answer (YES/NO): YES